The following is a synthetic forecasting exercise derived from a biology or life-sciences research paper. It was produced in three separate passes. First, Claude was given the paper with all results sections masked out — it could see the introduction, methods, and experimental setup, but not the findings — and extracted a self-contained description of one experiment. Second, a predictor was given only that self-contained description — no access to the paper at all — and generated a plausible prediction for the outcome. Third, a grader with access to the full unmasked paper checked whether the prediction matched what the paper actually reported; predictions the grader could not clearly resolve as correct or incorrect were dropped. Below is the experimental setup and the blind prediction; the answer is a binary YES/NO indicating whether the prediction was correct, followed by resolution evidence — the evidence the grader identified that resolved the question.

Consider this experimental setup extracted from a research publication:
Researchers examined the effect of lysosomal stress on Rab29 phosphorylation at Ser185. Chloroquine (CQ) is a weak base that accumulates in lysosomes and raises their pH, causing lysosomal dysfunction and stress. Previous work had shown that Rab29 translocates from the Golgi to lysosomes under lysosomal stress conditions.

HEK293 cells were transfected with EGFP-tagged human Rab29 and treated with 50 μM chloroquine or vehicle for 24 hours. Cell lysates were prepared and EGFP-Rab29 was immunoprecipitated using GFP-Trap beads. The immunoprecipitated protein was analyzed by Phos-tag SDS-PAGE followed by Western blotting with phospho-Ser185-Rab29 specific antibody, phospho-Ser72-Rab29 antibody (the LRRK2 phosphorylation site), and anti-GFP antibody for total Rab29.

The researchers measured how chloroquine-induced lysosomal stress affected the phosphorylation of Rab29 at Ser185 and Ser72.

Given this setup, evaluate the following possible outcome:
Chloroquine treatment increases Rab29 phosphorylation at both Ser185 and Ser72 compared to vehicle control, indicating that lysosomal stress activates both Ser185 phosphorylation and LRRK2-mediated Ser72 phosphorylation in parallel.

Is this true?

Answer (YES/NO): NO